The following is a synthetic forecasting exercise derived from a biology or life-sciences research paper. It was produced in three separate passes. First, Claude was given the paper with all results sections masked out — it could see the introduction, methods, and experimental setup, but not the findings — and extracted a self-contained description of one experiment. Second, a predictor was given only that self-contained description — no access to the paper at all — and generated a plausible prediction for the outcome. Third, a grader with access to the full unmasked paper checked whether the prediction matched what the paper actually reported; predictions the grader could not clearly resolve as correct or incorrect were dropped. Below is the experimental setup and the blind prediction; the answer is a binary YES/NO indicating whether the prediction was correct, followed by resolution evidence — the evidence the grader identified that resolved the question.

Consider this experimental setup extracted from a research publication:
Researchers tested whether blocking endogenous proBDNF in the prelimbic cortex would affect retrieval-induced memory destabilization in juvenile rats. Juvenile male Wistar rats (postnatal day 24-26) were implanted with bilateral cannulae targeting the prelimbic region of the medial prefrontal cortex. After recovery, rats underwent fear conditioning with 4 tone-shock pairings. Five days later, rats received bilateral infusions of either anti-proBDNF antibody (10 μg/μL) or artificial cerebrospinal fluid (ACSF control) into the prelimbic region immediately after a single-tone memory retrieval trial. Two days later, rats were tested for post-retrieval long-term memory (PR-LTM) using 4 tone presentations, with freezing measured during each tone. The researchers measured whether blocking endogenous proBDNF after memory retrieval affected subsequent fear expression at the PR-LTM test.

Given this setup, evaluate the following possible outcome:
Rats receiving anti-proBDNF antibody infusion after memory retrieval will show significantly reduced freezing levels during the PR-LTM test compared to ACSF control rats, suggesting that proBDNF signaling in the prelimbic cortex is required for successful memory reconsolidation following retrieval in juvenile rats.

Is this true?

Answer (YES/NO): NO